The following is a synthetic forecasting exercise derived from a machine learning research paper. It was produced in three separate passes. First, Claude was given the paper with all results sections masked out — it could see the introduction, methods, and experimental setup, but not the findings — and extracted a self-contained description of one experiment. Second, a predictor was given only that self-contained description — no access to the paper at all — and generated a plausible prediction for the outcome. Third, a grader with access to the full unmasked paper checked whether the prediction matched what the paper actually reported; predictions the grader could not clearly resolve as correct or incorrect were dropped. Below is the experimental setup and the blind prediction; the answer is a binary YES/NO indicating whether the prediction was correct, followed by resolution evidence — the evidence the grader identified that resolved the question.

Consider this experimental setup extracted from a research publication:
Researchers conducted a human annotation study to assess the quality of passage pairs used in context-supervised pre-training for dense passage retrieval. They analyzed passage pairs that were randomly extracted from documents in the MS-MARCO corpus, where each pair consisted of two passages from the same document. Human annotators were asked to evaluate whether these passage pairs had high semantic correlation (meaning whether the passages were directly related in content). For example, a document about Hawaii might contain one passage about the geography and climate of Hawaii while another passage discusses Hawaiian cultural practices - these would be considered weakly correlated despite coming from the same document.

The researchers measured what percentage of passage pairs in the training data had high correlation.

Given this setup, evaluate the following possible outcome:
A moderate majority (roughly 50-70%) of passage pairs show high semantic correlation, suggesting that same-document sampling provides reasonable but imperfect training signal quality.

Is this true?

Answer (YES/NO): NO